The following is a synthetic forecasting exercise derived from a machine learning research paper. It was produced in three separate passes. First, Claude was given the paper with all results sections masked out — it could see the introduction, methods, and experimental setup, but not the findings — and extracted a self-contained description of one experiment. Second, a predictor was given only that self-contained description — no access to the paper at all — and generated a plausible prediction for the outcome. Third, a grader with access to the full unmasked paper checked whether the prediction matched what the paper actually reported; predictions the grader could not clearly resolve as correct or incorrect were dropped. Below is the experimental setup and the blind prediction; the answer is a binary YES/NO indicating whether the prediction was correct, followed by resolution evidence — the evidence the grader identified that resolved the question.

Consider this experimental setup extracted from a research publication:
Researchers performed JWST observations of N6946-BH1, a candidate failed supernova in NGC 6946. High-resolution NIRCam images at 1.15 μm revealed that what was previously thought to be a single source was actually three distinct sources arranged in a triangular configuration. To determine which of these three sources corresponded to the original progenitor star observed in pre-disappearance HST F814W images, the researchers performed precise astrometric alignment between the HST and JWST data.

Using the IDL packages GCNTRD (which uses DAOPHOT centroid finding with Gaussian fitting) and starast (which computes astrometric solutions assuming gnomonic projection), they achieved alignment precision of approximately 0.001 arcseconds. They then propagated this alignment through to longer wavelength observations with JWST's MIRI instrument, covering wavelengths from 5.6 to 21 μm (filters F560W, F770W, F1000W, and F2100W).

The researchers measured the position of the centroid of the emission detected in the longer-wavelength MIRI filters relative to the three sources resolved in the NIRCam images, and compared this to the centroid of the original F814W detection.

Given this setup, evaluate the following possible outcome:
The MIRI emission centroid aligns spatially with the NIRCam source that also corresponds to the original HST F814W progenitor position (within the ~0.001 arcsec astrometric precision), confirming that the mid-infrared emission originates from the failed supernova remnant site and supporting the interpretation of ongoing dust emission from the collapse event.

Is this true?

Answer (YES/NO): NO